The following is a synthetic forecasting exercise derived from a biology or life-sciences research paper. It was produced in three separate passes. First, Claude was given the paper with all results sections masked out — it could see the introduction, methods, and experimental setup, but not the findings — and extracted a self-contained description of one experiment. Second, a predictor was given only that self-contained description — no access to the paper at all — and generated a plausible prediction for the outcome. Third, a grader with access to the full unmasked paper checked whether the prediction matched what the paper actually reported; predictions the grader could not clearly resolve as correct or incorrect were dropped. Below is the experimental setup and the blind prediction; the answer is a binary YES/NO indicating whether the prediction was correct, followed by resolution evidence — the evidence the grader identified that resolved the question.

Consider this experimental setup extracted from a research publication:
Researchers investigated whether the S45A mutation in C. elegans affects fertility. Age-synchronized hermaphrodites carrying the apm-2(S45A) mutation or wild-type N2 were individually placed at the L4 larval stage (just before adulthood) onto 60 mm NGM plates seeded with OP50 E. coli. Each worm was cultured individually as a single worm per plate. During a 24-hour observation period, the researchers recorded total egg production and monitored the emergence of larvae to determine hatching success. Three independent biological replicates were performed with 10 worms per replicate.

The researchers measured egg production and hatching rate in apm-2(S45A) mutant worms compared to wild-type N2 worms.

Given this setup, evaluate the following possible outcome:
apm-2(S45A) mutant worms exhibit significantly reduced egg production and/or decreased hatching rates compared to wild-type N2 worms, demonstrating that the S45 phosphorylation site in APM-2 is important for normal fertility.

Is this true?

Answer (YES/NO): YES